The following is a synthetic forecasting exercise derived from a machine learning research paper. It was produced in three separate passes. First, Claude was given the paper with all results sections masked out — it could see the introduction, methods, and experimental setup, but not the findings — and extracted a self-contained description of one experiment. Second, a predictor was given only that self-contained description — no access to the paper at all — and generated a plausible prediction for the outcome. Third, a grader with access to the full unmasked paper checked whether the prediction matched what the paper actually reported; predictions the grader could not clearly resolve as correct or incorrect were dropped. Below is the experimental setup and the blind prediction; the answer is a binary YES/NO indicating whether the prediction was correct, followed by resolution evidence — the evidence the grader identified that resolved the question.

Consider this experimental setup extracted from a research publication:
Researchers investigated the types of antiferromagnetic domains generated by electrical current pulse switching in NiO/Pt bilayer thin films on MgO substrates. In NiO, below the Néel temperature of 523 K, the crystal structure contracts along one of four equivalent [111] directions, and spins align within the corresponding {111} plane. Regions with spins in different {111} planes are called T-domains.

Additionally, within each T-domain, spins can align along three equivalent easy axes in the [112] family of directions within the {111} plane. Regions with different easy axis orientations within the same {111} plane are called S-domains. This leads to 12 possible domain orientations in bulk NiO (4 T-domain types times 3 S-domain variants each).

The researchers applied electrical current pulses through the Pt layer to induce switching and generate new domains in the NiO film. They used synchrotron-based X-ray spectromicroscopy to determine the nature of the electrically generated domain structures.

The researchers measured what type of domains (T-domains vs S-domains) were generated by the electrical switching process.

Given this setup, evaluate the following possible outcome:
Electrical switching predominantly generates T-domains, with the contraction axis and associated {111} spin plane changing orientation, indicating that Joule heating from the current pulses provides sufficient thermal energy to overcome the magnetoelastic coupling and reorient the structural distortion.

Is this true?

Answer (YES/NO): YES